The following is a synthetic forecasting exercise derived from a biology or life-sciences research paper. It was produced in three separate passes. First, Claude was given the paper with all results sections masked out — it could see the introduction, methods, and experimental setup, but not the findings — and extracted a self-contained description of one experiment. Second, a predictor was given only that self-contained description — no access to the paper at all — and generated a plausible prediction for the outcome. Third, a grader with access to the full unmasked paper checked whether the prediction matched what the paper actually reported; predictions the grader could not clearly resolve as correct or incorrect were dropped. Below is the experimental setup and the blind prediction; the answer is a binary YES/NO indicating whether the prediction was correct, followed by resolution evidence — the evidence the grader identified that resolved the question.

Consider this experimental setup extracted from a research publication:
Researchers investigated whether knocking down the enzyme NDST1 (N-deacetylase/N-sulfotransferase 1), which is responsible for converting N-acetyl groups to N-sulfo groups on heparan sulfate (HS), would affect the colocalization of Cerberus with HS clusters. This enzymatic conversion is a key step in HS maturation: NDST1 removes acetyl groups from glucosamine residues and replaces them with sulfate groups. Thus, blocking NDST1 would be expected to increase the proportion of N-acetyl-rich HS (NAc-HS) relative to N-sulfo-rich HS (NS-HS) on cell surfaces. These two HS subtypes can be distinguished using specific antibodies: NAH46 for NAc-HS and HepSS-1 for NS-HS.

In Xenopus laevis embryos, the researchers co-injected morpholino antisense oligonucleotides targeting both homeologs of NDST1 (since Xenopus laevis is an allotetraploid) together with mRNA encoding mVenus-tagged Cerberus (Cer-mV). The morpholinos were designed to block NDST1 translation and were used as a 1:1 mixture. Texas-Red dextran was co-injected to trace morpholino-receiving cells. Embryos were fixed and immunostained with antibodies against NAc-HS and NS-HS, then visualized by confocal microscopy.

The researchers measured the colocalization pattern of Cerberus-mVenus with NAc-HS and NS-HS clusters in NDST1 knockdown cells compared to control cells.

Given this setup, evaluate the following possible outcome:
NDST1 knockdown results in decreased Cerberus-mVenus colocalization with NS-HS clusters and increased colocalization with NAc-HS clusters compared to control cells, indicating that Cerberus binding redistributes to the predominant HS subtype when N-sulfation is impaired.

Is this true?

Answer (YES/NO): NO